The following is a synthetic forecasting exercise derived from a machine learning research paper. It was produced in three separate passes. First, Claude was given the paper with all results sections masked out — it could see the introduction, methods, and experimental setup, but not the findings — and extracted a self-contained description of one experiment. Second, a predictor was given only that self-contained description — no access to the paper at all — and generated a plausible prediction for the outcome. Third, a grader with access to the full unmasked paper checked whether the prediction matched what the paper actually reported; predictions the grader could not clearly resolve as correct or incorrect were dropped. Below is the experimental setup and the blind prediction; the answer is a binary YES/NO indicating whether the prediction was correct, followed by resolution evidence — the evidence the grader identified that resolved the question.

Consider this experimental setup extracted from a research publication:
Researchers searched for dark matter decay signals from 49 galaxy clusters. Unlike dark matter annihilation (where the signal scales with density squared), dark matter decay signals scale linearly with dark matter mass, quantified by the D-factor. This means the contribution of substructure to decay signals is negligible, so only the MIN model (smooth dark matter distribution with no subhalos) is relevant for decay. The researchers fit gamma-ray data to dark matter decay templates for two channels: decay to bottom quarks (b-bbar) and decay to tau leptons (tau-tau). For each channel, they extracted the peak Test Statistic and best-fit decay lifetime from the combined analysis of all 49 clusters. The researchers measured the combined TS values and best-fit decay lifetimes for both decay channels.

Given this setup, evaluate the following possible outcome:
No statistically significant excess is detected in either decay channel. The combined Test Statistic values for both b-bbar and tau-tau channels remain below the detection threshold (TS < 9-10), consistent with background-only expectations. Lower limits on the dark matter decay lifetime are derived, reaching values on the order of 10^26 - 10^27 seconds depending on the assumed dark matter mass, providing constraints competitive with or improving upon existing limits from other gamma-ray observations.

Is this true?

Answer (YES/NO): NO